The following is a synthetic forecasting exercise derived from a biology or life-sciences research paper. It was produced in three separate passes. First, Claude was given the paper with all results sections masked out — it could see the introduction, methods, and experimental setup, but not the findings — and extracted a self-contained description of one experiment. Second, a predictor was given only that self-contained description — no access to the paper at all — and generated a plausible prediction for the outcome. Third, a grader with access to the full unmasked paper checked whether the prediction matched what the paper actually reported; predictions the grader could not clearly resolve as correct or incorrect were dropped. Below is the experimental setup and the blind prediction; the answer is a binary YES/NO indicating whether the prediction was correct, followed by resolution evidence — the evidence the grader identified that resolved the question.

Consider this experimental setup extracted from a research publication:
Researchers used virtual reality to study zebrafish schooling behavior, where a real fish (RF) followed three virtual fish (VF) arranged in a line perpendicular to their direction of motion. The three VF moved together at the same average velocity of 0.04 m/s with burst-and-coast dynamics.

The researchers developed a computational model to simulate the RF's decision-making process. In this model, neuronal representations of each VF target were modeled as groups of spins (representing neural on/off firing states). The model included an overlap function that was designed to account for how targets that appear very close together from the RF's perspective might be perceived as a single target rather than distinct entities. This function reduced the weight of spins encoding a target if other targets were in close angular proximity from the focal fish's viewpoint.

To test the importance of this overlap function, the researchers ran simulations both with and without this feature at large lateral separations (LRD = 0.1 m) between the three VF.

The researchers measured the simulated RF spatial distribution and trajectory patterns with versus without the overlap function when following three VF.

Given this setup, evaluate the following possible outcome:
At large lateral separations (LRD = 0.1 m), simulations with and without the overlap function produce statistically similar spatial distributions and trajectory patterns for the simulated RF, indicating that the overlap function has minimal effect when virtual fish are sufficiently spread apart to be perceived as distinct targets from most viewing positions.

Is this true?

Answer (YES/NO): NO